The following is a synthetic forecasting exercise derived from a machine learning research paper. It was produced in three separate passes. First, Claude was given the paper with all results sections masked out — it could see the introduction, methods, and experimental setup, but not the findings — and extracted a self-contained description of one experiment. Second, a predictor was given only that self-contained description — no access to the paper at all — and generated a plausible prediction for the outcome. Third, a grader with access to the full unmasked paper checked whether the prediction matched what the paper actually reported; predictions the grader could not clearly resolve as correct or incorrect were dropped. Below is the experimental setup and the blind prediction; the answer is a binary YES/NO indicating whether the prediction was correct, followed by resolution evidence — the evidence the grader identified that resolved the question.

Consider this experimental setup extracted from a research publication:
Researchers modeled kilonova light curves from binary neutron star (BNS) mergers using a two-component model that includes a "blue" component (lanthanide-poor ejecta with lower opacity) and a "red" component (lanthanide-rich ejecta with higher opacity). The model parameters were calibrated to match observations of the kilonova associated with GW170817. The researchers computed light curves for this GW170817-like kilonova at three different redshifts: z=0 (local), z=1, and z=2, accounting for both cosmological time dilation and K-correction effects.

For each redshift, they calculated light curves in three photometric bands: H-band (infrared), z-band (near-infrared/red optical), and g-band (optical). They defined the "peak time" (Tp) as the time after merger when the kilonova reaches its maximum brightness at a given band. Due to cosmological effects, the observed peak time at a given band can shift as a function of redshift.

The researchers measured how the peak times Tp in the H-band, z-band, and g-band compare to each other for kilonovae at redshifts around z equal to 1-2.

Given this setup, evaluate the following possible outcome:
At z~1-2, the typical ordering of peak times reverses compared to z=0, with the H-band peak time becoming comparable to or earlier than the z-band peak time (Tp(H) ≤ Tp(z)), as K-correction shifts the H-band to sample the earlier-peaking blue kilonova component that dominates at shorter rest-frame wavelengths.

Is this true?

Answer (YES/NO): NO